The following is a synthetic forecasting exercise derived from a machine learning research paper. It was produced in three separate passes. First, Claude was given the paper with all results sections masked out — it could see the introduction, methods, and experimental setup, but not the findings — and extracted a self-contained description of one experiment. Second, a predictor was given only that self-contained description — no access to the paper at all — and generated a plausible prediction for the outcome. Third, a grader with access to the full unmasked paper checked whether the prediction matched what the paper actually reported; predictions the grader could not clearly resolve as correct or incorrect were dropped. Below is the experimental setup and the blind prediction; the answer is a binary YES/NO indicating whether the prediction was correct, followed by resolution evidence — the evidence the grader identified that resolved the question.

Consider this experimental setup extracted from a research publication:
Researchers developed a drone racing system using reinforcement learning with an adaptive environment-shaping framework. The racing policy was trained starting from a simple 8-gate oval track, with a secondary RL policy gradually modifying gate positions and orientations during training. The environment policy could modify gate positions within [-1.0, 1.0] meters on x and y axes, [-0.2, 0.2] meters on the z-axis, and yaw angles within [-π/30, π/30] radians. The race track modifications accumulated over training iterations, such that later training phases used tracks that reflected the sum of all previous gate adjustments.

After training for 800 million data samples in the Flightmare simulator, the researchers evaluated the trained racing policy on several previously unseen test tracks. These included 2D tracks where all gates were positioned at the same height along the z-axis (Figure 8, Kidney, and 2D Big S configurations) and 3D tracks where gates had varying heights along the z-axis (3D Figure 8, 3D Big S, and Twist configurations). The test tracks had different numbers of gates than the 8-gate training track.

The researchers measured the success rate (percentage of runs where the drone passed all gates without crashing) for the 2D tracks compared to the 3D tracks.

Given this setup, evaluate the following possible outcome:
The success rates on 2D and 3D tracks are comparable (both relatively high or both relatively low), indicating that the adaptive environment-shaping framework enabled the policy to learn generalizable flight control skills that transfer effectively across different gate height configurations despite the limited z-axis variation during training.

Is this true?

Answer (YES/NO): YES